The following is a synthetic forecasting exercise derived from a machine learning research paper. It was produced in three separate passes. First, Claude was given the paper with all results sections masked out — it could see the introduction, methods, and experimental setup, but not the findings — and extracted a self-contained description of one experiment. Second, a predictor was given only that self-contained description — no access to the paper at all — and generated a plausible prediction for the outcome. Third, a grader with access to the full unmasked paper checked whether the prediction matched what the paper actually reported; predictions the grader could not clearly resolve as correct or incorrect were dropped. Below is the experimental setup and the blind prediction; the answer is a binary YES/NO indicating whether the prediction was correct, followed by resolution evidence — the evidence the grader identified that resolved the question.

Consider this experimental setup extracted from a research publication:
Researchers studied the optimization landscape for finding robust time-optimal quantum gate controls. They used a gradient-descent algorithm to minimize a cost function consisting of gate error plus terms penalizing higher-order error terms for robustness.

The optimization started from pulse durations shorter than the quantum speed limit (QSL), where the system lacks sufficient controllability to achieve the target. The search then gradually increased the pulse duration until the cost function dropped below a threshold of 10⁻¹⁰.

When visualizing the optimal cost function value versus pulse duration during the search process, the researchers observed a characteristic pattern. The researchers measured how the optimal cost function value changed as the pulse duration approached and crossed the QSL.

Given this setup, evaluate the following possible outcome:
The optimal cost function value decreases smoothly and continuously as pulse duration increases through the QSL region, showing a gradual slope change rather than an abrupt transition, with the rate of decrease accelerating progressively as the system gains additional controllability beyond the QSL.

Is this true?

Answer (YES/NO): NO